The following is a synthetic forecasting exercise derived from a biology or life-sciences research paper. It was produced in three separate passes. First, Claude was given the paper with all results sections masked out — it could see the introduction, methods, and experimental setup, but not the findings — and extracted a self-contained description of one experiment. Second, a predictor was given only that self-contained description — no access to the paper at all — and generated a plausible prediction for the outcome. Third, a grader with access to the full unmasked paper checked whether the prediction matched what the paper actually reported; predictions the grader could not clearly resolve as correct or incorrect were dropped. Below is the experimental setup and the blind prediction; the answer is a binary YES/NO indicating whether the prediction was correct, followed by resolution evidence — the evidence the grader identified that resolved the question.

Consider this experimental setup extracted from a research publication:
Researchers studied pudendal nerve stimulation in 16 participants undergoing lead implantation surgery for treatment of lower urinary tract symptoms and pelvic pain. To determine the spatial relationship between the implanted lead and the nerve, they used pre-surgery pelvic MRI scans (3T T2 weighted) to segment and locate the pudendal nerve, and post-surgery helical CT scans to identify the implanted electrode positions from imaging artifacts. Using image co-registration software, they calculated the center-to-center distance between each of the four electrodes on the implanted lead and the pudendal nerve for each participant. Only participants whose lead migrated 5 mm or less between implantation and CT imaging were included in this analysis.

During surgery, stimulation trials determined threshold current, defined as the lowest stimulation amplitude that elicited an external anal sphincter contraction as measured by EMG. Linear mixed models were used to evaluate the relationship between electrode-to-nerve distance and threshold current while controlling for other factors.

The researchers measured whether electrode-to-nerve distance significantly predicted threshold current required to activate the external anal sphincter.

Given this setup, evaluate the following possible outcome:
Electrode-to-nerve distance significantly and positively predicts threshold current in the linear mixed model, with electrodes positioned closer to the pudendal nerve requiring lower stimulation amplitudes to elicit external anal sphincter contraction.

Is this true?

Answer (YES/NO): YES